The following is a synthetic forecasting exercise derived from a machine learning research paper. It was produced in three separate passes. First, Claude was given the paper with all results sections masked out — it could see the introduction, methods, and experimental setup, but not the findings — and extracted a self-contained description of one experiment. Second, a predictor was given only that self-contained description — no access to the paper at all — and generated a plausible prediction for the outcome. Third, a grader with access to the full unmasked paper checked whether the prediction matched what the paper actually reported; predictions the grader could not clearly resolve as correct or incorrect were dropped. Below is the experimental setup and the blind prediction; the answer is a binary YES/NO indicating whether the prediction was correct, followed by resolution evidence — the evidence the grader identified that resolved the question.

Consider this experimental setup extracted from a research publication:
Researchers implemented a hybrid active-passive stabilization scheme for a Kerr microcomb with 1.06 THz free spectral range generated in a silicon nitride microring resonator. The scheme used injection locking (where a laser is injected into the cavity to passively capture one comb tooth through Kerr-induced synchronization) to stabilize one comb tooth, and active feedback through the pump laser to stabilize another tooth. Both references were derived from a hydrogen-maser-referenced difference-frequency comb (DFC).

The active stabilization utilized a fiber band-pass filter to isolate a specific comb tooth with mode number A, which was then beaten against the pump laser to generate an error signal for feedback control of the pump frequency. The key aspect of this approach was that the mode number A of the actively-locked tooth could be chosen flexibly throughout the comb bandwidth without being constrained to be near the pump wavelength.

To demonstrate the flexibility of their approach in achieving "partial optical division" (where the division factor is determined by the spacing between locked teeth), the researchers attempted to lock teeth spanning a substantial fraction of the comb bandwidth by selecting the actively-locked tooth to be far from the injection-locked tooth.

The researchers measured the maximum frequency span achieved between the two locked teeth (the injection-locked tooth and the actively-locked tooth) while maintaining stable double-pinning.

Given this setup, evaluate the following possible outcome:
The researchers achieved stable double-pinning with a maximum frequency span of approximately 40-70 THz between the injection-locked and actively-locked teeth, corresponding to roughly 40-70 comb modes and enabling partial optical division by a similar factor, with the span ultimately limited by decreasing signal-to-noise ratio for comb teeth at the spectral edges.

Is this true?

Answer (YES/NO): NO